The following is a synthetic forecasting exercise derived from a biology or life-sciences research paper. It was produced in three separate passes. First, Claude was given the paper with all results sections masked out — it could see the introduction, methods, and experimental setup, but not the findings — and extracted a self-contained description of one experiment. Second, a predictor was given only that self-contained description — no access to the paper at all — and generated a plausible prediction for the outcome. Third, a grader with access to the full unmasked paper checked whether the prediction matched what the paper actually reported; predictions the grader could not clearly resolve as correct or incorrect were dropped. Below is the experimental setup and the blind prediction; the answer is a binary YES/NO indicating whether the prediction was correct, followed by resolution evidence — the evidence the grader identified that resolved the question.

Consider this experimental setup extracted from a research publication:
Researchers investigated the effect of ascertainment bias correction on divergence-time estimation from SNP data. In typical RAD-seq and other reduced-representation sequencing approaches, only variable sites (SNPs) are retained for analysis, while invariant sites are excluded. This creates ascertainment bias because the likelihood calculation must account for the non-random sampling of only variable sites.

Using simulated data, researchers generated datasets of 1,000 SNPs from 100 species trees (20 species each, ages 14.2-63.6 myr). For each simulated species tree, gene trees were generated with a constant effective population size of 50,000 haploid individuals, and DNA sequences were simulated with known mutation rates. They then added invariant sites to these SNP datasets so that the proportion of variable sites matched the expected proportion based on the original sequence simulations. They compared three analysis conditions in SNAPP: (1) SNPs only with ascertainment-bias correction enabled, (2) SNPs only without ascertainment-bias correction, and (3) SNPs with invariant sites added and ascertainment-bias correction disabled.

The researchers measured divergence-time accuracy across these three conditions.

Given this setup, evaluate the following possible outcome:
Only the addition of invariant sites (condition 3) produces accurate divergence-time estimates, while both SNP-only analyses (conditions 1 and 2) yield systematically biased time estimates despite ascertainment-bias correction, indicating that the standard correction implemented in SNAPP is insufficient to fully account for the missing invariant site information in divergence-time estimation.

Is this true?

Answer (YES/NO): NO